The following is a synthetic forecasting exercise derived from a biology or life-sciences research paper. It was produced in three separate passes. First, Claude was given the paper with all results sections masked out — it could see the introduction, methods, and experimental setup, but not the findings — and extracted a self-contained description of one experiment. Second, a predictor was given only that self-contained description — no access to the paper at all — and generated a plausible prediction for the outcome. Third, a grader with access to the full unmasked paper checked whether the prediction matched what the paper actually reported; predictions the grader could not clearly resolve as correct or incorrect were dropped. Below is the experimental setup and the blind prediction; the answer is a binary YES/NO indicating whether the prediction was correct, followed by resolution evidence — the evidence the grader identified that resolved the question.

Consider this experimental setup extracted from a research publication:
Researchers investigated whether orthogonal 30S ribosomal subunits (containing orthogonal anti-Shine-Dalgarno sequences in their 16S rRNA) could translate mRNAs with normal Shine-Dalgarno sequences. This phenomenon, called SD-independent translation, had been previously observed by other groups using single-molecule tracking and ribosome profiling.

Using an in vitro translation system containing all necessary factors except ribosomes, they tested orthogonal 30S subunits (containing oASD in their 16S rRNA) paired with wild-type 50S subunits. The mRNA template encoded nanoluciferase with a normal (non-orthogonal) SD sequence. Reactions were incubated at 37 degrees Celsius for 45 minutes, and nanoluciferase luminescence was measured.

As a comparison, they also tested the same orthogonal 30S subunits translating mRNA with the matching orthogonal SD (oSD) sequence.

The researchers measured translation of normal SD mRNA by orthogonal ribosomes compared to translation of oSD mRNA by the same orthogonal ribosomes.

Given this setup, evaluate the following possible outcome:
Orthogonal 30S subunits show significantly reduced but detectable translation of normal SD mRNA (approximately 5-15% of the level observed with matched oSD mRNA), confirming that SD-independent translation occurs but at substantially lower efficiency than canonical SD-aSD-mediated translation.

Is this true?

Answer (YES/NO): NO